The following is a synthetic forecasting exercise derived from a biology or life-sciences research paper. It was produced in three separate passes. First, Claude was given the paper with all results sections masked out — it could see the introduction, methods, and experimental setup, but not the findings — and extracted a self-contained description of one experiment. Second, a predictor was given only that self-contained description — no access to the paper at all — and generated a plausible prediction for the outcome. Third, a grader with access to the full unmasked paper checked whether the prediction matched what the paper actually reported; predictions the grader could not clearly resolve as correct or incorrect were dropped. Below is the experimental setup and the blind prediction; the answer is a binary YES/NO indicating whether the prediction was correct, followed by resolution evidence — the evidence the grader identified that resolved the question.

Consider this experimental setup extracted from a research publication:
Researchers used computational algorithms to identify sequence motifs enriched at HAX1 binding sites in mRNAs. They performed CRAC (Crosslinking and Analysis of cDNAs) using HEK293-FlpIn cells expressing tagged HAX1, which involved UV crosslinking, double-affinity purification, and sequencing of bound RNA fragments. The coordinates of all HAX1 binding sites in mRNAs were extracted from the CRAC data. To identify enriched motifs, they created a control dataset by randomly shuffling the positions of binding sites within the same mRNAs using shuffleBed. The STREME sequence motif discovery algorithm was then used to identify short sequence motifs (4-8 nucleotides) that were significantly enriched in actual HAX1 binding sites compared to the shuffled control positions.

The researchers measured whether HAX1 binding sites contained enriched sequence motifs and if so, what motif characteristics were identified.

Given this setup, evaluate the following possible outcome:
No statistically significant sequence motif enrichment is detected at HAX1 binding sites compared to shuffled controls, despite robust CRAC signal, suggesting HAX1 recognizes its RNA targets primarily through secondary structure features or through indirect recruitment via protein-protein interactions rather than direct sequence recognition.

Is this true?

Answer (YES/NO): NO